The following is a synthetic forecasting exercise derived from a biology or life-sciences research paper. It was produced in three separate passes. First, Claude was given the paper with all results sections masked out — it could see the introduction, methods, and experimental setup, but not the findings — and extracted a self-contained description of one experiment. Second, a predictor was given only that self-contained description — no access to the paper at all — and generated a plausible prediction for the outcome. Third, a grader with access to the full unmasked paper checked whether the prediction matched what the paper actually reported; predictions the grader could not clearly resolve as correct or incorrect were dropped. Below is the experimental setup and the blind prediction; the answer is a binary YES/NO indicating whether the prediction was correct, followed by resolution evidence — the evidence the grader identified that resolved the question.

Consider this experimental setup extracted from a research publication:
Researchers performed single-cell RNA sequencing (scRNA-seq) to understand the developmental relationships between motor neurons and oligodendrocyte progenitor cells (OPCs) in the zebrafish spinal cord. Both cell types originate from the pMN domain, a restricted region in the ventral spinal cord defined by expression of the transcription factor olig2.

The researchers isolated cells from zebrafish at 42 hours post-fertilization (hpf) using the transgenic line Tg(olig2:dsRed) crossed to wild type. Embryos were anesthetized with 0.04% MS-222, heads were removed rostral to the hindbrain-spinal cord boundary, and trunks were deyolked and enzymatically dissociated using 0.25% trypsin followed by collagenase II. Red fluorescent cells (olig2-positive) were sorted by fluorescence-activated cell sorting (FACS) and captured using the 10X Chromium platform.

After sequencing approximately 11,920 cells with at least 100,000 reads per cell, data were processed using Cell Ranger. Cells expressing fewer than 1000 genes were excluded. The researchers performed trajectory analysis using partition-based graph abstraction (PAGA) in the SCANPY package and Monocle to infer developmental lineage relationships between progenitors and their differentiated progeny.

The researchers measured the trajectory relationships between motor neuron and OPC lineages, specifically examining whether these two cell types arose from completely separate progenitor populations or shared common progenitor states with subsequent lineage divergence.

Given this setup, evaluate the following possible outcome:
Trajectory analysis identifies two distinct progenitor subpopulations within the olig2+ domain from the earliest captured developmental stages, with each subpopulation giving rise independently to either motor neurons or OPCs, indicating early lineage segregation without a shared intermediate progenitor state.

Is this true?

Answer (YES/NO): NO